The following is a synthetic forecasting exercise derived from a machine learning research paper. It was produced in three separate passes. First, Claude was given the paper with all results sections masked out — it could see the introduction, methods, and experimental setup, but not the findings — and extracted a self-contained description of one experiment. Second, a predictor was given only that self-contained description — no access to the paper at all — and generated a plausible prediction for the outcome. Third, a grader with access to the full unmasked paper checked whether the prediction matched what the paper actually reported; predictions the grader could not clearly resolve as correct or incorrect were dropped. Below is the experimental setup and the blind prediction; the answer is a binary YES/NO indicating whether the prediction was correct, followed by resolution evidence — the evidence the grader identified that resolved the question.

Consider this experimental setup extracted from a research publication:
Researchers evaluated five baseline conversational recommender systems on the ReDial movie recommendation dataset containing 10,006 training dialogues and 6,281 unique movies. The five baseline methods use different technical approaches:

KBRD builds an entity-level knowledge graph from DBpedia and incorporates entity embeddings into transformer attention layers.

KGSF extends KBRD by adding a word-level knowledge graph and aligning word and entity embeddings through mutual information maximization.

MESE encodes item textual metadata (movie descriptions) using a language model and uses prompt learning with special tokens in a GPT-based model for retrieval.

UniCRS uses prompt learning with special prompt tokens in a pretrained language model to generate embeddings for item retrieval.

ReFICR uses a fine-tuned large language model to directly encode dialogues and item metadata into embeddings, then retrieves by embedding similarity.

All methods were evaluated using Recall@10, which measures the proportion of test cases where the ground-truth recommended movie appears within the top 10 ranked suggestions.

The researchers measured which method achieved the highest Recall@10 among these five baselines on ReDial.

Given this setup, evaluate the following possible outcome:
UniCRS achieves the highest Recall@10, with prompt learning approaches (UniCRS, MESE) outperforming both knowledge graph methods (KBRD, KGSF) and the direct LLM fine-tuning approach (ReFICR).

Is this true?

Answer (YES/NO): NO